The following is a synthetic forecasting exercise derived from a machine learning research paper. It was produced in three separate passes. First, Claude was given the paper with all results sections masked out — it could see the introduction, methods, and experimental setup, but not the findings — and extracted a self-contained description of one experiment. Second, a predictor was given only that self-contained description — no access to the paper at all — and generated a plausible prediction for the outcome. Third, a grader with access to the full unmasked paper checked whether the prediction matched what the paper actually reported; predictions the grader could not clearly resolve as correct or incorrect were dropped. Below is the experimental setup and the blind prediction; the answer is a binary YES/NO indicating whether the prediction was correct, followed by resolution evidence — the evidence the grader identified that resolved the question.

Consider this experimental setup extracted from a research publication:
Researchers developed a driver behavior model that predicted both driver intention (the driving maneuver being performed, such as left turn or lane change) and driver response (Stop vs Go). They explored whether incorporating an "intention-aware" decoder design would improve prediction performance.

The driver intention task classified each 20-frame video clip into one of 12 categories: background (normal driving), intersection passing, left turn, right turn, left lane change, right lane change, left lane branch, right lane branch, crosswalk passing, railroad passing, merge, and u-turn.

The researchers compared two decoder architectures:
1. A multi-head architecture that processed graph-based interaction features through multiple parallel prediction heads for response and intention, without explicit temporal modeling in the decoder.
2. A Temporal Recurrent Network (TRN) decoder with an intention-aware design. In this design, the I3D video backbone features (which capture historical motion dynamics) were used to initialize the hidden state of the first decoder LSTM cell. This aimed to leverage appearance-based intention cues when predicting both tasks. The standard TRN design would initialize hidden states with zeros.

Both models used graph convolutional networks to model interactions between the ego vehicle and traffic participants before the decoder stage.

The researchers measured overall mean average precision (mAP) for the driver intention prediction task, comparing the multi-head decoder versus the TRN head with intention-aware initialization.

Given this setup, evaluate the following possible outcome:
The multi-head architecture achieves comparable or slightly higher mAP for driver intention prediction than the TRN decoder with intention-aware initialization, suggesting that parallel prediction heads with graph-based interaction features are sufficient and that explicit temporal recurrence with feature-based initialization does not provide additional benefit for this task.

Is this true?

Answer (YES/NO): NO